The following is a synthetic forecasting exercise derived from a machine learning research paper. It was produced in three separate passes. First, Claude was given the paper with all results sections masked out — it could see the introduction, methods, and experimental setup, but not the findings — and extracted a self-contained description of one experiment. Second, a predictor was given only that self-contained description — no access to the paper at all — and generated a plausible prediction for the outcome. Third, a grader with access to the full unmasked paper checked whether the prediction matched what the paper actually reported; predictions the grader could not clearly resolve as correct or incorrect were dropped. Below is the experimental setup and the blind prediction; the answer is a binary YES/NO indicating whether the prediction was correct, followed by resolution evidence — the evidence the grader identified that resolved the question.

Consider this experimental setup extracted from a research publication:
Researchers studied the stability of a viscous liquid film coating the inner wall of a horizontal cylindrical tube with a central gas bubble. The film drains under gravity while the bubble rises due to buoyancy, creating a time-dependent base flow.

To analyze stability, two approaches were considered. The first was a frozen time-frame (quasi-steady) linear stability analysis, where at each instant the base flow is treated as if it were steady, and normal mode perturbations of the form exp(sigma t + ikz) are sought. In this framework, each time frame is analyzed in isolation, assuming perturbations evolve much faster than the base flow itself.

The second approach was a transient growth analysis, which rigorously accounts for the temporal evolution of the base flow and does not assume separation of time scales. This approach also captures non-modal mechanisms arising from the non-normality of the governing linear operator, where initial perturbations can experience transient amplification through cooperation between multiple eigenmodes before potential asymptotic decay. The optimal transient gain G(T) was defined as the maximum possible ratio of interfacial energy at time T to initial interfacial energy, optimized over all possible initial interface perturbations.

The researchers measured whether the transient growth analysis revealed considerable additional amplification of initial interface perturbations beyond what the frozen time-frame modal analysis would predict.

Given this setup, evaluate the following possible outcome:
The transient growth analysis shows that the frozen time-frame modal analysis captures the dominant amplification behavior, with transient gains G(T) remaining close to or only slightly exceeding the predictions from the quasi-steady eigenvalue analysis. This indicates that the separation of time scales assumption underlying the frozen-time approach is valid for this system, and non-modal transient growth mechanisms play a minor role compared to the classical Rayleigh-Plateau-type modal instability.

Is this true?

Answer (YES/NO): YES